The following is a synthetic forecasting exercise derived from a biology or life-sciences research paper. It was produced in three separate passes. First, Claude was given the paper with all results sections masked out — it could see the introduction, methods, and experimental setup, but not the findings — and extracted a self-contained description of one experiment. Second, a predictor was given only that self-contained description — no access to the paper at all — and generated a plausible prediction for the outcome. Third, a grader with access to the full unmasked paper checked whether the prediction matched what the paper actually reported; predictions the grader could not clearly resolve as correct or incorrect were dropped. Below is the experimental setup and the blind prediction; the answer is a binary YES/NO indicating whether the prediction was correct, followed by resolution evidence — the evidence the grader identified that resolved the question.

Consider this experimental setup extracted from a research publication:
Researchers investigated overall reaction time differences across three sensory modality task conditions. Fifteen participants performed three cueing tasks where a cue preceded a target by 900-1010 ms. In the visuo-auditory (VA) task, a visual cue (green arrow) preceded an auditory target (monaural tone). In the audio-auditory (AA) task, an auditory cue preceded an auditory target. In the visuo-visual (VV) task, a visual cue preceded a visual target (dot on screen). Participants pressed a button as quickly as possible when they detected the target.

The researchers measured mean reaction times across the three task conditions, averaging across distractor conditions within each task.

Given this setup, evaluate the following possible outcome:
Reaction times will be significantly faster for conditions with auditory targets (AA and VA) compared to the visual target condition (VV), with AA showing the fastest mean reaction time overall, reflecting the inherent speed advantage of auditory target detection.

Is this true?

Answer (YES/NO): YES